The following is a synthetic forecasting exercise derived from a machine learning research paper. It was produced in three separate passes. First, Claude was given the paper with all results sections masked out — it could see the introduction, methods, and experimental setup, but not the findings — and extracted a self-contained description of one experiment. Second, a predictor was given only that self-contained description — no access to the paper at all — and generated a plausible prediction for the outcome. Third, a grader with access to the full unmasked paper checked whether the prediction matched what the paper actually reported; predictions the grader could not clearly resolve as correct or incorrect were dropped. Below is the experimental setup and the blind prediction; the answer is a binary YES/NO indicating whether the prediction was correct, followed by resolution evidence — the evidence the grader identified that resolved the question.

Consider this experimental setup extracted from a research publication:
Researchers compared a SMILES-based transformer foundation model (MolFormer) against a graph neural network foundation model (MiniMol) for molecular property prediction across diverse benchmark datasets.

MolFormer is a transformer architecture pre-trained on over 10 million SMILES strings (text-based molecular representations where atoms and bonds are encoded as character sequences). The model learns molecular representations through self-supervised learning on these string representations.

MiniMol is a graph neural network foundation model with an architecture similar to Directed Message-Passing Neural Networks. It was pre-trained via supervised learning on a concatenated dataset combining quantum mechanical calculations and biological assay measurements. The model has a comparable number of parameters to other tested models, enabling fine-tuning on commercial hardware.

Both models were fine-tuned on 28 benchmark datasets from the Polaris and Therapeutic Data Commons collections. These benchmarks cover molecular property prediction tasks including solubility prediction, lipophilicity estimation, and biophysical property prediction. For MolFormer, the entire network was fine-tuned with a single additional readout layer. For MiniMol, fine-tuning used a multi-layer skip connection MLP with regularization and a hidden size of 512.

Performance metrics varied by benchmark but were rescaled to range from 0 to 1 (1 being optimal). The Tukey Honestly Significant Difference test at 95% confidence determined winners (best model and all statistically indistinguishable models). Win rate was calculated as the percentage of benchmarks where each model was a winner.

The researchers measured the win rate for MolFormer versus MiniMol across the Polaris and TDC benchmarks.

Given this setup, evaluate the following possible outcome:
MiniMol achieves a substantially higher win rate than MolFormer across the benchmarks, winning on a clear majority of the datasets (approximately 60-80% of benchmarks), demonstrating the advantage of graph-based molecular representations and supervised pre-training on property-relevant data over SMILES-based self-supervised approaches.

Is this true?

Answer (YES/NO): YES